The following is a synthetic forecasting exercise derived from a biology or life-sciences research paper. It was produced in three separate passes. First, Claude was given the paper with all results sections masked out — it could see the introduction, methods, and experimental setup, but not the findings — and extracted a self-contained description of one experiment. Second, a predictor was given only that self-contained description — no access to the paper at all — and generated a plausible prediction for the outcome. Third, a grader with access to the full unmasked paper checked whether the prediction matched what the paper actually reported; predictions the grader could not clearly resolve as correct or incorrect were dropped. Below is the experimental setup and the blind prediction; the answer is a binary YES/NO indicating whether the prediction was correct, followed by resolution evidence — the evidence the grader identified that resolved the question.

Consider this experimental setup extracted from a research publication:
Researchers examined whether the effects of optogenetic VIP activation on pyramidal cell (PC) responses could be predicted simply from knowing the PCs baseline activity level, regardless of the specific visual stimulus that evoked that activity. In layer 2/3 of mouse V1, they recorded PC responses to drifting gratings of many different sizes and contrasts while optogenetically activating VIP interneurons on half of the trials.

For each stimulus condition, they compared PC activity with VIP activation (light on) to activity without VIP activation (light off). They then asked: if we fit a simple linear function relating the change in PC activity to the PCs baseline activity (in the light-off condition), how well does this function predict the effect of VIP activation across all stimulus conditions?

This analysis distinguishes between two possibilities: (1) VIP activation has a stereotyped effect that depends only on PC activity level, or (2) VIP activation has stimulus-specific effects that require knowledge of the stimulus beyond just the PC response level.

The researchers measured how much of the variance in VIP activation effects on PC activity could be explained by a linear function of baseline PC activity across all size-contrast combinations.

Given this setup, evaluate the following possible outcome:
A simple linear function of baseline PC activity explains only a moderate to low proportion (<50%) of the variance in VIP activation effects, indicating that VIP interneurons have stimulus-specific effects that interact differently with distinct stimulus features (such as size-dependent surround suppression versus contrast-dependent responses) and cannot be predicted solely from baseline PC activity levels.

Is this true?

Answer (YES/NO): YES